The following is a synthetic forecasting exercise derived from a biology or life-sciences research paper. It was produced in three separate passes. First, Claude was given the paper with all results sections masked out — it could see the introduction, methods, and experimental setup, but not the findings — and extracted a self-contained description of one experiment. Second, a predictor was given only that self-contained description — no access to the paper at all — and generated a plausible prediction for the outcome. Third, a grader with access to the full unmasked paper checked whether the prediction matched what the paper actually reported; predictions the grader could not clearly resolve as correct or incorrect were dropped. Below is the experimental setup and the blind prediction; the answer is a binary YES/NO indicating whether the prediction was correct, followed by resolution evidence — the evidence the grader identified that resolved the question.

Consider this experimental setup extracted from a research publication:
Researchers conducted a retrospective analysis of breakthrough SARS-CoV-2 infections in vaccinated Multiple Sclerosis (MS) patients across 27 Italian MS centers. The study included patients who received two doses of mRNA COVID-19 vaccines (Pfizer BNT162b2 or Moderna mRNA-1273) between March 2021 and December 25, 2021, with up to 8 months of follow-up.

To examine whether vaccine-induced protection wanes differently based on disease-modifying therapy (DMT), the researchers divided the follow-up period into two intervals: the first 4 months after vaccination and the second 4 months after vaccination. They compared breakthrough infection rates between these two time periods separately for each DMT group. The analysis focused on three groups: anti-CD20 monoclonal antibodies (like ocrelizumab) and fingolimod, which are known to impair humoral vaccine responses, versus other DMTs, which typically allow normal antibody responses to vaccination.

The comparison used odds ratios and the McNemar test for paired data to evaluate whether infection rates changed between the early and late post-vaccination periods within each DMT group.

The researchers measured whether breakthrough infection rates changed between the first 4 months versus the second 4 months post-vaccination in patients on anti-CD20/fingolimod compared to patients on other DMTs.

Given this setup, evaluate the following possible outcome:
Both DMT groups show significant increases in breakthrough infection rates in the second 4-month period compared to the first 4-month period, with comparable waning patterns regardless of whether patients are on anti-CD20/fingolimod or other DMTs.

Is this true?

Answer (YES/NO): NO